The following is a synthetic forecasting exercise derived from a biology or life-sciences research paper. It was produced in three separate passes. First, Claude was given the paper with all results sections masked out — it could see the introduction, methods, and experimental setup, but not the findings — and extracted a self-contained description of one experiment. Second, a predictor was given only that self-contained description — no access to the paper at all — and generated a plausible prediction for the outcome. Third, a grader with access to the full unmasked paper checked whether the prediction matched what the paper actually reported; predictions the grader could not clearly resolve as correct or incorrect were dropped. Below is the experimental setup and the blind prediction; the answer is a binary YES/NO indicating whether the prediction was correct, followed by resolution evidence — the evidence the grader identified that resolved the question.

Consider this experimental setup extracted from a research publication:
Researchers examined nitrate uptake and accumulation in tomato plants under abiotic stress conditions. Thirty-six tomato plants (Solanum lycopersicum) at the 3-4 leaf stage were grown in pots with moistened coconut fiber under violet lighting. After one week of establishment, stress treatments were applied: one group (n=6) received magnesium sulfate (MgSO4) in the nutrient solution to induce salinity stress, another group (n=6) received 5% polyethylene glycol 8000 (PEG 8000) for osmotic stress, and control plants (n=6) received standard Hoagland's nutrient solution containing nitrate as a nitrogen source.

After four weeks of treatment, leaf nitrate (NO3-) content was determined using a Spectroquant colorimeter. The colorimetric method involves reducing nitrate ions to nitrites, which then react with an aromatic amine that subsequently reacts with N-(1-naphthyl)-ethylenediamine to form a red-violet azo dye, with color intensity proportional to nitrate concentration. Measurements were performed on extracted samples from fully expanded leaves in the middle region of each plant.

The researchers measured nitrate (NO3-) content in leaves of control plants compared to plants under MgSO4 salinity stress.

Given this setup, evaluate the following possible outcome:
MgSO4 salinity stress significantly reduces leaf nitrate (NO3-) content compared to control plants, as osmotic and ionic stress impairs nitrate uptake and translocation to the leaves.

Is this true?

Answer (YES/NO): NO